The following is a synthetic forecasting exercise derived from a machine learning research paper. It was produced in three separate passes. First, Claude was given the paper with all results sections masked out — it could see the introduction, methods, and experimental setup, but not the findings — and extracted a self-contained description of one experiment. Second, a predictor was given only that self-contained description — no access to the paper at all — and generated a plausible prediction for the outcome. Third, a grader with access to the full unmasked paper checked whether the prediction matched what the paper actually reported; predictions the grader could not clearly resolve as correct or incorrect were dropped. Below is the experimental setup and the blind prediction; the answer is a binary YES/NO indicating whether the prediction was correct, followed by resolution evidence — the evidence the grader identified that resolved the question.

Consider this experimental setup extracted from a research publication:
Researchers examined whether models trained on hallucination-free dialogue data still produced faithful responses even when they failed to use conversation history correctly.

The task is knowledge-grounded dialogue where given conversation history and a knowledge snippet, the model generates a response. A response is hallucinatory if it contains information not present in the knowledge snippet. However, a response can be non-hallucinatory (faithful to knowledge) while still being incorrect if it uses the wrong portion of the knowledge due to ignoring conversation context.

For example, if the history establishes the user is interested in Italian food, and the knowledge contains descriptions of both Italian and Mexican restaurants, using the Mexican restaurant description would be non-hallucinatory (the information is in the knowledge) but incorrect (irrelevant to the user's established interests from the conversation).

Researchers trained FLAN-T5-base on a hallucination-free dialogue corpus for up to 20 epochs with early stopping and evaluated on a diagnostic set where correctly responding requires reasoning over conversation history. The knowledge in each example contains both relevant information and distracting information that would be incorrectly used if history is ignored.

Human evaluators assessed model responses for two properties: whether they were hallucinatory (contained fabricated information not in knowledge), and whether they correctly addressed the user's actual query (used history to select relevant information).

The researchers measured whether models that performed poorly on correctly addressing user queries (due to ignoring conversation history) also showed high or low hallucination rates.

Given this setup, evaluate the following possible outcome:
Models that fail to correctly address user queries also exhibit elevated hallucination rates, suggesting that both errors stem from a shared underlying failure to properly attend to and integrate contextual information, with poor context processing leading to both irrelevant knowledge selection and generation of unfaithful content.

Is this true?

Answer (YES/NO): NO